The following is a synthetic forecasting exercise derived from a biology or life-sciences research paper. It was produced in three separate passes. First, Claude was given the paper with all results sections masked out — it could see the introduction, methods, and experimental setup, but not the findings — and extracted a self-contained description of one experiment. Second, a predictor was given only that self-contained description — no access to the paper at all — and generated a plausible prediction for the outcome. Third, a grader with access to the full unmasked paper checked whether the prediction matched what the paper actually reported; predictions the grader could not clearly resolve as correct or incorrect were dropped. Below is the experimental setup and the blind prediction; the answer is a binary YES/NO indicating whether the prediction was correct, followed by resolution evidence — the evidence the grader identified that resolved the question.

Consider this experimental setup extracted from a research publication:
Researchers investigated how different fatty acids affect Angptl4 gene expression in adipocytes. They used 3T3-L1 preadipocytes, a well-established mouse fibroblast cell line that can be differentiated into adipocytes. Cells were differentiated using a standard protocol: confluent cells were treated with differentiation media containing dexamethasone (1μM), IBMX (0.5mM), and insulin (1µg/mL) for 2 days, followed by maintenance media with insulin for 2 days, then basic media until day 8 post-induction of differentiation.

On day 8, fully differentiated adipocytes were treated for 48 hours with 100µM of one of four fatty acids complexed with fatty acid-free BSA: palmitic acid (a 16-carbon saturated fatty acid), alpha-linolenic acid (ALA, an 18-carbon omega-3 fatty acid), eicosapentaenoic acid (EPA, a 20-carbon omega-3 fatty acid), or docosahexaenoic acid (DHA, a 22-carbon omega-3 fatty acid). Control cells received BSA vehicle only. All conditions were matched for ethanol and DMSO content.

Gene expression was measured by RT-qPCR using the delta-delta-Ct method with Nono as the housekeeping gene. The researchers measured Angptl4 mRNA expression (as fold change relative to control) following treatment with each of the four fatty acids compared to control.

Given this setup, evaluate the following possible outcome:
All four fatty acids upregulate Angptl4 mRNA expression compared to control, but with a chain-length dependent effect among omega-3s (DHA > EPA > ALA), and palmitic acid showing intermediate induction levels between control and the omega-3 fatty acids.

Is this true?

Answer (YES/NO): NO